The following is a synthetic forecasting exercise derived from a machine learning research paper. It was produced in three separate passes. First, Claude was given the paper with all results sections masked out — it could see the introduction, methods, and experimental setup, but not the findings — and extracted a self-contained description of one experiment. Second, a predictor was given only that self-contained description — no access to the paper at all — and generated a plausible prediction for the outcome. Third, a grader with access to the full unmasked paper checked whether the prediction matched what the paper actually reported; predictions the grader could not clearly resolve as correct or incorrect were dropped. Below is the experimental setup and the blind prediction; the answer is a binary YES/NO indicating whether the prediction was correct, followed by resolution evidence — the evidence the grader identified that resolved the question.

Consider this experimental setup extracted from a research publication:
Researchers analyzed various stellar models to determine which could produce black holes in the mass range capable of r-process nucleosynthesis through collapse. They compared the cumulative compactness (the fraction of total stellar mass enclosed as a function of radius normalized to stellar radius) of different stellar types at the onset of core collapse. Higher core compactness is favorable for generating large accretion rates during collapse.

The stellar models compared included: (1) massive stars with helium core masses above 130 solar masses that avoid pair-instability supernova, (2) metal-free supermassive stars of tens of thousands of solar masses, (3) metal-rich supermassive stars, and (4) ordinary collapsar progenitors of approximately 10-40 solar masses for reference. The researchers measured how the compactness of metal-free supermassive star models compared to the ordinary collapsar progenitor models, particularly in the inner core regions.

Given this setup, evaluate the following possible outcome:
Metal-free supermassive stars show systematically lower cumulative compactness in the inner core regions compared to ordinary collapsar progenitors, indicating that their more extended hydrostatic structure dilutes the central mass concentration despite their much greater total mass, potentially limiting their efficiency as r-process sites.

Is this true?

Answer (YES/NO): NO